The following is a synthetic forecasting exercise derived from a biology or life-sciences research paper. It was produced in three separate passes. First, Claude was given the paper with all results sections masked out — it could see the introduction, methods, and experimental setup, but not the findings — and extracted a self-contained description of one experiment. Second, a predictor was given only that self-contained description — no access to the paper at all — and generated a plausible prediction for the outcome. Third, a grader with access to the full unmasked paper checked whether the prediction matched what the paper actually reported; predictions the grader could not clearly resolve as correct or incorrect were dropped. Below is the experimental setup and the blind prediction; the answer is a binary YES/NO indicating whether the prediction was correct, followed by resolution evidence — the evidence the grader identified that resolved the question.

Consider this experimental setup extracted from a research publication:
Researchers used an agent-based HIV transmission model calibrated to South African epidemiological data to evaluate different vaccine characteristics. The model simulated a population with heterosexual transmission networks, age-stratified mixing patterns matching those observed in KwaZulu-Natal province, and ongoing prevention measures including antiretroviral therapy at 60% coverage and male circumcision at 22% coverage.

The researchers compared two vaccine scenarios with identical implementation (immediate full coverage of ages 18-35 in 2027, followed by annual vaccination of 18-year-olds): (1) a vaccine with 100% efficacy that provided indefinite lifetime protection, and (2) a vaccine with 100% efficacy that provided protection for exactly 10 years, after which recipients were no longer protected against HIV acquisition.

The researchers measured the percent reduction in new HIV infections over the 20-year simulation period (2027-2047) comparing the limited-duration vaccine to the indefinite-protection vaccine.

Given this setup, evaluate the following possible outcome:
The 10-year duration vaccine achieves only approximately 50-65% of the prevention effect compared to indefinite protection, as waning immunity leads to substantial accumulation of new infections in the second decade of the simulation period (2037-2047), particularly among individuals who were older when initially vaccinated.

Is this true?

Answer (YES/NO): NO